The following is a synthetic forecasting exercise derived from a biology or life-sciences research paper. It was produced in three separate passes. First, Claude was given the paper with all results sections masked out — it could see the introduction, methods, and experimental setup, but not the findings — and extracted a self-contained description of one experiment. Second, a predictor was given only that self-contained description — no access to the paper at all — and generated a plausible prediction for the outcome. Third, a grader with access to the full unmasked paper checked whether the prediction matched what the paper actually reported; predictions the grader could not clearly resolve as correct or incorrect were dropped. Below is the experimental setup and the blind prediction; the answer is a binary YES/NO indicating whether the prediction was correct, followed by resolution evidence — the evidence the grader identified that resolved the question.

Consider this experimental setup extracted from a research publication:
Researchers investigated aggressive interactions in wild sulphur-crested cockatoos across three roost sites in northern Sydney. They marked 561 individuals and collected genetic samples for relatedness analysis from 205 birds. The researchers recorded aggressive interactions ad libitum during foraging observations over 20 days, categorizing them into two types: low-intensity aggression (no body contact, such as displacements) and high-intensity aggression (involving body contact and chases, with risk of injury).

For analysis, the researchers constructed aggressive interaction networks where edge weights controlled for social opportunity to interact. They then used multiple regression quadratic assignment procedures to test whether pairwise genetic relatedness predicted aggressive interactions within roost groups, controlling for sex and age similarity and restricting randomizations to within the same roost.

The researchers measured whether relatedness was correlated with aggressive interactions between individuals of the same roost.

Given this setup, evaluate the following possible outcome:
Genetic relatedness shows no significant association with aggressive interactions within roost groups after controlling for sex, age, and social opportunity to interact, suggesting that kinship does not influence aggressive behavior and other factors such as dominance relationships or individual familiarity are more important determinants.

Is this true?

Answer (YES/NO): NO